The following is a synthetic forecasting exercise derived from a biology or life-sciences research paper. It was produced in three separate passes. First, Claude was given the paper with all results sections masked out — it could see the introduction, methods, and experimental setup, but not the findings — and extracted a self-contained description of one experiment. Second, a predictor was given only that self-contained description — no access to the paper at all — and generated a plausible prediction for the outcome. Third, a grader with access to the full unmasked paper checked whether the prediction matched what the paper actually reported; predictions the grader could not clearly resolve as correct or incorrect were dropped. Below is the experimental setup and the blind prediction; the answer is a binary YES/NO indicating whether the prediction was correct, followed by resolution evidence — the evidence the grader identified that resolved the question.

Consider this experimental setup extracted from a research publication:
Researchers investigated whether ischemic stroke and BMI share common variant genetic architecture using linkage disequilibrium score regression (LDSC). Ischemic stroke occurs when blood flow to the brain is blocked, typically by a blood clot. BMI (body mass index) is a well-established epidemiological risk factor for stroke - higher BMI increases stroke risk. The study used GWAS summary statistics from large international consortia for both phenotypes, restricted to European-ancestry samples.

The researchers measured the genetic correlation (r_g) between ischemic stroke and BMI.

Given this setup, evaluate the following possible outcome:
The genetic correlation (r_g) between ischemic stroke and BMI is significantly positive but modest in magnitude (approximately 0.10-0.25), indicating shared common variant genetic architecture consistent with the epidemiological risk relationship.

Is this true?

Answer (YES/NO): NO